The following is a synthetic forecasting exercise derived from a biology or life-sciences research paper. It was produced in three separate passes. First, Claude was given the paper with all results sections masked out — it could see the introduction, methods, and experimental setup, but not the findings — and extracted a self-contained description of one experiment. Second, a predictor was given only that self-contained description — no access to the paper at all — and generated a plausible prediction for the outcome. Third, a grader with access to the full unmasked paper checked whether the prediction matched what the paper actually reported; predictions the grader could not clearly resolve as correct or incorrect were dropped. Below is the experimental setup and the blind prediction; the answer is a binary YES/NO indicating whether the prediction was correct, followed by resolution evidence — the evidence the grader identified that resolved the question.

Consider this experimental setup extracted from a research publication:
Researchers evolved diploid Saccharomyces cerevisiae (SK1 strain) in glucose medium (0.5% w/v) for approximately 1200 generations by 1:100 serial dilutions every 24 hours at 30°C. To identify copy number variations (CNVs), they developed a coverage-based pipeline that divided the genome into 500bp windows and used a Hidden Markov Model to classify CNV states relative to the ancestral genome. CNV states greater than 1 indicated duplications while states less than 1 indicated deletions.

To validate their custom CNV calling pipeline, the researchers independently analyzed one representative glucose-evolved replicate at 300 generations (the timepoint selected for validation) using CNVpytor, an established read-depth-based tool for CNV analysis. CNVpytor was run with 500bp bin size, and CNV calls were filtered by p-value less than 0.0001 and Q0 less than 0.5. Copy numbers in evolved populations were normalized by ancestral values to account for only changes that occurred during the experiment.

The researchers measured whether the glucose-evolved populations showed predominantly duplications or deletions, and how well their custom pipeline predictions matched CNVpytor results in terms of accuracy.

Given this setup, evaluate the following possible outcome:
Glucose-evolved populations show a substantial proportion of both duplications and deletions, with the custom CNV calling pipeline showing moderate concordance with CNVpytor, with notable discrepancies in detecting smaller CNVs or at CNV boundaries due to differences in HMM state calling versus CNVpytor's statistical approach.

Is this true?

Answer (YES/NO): NO